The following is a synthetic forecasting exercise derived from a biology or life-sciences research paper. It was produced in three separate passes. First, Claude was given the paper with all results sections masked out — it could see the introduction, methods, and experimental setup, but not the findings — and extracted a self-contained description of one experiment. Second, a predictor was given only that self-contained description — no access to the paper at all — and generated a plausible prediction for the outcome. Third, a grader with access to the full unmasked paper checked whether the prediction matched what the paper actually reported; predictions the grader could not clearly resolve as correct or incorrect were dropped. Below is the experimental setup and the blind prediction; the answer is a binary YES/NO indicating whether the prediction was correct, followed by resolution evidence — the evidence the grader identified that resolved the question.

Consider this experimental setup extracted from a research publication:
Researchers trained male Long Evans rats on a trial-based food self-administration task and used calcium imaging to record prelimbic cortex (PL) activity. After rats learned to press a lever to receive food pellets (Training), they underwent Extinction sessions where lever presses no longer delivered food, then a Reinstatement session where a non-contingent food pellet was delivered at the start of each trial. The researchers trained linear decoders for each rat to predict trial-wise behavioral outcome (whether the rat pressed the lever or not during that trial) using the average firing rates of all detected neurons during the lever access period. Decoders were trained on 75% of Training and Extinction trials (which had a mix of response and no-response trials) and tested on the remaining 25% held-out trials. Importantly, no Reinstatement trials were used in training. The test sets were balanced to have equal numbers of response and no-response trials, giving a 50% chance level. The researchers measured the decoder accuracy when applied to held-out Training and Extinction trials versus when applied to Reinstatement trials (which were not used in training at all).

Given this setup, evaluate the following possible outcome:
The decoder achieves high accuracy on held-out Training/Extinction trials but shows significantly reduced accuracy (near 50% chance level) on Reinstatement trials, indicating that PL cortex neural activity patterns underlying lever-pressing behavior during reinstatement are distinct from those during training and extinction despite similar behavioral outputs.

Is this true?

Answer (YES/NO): NO